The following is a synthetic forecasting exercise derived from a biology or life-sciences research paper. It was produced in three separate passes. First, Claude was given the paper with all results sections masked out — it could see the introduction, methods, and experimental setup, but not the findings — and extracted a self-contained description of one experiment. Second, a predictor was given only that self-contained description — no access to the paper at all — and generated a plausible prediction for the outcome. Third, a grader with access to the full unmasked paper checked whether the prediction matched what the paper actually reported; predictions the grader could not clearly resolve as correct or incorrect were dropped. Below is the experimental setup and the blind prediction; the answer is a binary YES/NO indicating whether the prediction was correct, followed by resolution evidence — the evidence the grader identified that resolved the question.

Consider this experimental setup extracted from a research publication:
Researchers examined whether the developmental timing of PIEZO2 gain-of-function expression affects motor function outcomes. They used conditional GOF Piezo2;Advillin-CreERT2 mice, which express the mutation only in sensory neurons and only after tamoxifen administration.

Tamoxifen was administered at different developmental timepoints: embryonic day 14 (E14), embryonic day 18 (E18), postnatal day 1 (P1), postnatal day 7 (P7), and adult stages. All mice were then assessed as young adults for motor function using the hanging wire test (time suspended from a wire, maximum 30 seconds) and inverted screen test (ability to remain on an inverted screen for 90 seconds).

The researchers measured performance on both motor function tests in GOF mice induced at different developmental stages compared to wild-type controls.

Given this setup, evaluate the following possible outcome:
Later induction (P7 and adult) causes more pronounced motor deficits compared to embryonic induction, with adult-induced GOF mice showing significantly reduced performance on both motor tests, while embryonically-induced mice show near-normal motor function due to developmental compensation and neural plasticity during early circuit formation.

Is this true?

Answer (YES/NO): NO